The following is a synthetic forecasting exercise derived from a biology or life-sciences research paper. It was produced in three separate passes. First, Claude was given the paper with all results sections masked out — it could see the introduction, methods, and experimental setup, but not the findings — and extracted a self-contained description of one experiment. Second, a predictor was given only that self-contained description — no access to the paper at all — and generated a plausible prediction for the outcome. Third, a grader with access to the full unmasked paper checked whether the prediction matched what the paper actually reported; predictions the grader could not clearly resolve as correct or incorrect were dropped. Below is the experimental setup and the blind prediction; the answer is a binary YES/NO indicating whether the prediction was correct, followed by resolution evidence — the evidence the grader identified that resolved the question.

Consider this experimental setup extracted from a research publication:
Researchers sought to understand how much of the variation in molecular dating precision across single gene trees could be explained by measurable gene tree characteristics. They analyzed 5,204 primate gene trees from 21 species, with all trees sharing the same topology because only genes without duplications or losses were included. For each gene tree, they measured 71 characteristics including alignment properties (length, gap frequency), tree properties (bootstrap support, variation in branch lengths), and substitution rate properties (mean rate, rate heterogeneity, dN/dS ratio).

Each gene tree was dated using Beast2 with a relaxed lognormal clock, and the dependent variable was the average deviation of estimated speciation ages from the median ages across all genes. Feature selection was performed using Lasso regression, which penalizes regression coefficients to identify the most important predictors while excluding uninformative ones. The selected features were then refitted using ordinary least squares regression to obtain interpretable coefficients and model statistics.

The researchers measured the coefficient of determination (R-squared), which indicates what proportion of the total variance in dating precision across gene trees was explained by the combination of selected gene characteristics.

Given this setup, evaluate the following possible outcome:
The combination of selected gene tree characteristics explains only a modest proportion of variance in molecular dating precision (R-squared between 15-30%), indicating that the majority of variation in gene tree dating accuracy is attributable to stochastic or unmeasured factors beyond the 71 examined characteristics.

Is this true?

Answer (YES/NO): YES